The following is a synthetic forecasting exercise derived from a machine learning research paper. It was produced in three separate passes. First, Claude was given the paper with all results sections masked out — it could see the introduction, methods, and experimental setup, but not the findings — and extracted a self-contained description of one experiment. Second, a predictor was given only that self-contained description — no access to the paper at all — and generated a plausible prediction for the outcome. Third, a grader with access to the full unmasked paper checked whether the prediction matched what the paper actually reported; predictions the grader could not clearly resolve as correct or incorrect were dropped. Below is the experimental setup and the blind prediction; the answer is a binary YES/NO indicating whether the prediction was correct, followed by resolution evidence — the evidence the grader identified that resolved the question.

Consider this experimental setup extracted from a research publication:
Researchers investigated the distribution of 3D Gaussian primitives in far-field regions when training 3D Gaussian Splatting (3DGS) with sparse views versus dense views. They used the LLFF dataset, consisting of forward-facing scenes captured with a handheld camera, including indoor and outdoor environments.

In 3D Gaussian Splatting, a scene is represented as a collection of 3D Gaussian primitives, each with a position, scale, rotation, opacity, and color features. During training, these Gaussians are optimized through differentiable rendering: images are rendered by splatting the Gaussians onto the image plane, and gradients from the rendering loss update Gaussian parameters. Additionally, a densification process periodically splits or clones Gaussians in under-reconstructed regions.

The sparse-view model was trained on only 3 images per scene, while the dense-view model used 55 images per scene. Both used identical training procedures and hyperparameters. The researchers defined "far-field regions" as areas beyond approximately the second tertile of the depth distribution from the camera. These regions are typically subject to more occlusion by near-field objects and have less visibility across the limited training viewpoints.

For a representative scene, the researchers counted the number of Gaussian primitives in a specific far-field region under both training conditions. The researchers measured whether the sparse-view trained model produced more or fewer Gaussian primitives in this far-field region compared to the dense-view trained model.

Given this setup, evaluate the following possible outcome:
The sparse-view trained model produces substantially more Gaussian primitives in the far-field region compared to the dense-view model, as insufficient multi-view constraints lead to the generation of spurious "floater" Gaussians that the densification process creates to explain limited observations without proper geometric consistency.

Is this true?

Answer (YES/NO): NO